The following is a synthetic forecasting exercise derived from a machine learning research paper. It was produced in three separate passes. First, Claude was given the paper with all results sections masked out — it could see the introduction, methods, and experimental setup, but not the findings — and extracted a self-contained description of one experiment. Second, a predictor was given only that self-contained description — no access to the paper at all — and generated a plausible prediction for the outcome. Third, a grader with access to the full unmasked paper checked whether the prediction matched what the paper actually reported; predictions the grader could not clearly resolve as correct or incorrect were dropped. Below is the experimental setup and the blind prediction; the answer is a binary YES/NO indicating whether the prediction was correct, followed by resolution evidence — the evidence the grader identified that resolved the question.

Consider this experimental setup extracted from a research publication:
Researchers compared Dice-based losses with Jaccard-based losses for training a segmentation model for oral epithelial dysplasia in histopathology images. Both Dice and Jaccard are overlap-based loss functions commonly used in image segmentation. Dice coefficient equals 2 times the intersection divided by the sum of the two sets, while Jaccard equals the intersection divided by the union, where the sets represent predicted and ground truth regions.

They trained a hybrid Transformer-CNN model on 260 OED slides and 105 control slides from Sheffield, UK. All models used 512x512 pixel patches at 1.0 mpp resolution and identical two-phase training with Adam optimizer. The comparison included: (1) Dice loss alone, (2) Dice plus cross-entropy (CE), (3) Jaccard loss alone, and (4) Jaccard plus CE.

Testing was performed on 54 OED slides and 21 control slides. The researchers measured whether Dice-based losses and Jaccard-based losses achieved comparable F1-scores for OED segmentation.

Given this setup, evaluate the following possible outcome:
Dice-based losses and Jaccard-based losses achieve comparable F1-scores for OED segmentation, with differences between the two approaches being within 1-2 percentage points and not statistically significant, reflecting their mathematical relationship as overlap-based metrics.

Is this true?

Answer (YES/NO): NO